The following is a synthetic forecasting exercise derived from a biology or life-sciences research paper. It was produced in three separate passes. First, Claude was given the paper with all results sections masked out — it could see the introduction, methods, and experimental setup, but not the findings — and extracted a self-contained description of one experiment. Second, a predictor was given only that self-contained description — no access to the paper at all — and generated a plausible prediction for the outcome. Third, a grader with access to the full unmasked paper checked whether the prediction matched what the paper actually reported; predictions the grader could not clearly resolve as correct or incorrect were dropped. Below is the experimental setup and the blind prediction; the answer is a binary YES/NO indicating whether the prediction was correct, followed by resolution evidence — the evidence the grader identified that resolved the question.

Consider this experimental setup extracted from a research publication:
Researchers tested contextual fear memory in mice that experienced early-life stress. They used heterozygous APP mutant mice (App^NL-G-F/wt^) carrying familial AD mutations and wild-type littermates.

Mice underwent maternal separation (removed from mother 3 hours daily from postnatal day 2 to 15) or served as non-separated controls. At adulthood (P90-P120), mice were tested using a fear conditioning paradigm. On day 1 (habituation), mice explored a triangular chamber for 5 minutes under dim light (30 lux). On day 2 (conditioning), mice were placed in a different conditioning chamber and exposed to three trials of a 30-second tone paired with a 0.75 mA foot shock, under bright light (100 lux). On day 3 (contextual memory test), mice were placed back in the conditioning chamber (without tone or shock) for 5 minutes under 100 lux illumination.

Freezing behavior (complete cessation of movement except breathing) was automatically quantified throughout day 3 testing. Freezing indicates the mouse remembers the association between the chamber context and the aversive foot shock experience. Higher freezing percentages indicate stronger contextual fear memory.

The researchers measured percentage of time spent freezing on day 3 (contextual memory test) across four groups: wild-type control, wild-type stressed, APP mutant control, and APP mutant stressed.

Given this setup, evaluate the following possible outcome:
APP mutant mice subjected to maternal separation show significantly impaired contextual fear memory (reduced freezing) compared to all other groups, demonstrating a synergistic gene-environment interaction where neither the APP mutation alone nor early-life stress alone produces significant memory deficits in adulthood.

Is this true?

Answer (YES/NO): NO